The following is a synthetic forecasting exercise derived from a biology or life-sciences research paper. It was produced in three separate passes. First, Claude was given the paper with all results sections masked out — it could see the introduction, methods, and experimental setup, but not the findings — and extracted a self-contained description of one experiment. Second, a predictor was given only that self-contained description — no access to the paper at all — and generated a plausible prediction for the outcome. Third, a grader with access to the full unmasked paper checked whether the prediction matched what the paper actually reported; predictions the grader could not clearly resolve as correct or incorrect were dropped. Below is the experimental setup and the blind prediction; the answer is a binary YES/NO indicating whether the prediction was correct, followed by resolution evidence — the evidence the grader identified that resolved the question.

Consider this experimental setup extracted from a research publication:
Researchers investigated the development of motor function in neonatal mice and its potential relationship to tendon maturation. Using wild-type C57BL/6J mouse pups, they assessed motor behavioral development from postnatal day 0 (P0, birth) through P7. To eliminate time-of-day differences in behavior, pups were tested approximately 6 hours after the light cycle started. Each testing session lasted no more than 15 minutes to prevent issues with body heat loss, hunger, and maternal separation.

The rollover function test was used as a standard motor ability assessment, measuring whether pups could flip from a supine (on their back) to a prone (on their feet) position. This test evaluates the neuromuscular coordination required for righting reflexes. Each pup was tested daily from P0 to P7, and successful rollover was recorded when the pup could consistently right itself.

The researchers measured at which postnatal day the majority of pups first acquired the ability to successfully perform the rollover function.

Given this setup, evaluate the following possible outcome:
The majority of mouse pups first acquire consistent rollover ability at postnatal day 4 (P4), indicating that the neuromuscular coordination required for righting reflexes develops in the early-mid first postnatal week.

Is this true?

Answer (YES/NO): NO